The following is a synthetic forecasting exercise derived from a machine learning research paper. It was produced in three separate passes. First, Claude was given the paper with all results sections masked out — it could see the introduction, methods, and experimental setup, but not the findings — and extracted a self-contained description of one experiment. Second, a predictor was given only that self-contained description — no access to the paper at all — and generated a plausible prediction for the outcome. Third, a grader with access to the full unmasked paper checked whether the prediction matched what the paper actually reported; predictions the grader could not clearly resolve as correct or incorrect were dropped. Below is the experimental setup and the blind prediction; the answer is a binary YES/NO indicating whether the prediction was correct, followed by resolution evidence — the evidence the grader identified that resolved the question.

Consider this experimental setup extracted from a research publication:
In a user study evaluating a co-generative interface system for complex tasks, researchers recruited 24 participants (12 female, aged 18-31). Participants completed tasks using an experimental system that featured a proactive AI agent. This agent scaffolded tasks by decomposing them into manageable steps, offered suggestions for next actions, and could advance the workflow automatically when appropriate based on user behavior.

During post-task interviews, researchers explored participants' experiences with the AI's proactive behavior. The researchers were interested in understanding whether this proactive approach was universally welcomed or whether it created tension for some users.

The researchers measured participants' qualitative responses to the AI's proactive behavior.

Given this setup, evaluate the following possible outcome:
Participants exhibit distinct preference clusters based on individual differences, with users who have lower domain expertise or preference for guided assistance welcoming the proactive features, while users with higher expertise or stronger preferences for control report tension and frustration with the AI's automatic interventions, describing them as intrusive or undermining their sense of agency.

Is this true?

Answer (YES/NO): NO